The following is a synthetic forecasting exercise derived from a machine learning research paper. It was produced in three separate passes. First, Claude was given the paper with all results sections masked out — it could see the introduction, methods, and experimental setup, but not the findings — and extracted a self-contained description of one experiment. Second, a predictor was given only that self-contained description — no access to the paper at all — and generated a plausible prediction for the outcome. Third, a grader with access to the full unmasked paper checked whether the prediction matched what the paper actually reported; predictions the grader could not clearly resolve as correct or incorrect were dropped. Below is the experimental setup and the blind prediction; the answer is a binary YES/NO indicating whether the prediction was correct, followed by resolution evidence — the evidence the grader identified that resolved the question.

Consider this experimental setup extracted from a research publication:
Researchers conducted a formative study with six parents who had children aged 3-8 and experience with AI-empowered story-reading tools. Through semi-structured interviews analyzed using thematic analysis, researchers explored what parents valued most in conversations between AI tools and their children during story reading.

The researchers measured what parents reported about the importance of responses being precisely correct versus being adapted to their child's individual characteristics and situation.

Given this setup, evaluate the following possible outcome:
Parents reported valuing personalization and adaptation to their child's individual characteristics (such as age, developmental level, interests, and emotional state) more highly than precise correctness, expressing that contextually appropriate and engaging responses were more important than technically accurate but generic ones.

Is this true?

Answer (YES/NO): YES